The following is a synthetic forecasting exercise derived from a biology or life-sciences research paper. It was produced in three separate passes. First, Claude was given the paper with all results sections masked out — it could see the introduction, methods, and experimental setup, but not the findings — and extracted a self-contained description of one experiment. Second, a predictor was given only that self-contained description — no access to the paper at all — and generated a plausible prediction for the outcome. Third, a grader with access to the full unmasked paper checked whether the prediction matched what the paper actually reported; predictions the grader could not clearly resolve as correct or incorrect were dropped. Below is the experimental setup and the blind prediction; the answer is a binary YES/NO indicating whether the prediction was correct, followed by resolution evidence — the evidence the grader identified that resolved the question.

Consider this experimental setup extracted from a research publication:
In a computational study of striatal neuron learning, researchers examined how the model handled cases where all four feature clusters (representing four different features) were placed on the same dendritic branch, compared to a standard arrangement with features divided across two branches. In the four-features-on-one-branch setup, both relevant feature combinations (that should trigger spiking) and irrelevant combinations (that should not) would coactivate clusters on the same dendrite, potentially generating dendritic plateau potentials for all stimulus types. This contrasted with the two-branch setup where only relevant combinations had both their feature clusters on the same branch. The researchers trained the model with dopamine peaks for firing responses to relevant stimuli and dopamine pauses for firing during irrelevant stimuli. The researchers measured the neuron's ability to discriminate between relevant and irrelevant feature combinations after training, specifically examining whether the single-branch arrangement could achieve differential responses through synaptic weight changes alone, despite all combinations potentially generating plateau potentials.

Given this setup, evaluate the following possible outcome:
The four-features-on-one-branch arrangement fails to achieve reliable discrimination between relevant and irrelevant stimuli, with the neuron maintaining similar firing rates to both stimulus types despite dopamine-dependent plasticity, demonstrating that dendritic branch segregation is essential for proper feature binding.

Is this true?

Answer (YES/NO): NO